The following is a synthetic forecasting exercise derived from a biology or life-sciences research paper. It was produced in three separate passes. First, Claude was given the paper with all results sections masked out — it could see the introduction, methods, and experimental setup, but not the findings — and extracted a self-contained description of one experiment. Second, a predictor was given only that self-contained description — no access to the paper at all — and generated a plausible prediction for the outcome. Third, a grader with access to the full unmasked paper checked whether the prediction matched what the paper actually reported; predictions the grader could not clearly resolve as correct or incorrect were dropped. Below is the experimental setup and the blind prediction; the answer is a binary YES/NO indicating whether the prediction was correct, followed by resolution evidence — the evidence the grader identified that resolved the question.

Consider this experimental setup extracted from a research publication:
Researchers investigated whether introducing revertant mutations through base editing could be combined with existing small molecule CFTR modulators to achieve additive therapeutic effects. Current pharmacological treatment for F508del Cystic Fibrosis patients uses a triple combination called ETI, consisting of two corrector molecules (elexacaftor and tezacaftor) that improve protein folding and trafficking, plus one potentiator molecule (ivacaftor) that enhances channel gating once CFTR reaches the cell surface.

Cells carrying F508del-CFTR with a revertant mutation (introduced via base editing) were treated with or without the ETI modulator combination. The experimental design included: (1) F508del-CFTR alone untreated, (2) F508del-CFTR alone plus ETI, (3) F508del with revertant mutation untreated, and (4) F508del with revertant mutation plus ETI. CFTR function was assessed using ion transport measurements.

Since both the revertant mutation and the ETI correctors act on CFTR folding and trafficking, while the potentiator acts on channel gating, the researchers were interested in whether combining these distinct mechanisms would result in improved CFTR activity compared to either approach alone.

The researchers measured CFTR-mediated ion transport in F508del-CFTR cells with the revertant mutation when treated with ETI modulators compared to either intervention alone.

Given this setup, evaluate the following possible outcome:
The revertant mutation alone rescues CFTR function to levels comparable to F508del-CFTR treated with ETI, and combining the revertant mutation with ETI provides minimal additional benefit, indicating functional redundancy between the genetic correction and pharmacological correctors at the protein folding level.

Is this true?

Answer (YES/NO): NO